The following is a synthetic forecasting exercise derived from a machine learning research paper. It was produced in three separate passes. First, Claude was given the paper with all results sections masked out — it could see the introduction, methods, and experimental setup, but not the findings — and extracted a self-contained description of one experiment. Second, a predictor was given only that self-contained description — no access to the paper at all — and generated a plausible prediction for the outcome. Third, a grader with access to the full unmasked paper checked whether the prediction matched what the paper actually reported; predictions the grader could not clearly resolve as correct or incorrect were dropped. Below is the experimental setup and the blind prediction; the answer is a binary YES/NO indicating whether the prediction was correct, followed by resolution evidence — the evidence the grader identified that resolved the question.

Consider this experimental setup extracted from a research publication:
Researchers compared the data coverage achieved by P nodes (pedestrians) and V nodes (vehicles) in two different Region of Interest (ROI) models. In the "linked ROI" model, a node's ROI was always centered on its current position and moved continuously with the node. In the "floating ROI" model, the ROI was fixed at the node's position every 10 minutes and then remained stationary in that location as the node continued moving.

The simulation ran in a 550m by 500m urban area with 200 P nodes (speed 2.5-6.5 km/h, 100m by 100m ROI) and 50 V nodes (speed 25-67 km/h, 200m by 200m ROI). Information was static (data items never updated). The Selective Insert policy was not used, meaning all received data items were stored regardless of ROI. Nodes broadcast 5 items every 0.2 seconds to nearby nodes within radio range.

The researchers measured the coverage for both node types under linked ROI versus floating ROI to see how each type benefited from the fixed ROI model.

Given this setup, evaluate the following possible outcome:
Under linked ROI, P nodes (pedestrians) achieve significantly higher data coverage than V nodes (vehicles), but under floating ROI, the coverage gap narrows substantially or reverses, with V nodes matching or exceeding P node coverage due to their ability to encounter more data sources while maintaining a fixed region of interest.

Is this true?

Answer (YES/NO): NO